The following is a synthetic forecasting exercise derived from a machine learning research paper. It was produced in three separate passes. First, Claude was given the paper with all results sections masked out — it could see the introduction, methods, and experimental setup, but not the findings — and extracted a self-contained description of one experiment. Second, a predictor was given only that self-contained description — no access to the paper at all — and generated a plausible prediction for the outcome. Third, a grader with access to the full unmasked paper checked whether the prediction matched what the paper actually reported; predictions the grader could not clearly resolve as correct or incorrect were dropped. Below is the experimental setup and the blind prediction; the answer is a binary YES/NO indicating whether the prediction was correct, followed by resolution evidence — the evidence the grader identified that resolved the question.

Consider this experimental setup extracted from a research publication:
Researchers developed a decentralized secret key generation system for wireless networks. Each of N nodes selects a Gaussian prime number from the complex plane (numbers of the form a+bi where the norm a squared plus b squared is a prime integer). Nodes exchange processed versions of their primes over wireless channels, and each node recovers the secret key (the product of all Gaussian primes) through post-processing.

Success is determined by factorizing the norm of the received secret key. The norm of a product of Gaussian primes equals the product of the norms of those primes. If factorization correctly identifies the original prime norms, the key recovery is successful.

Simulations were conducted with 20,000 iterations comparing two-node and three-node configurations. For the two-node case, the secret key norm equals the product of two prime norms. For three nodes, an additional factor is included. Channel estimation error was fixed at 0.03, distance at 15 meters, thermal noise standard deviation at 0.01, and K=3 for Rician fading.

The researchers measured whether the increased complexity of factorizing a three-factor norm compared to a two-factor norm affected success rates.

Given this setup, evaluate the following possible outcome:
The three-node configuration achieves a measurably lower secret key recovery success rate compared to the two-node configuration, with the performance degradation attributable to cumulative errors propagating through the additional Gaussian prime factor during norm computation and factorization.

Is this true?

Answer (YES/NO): YES